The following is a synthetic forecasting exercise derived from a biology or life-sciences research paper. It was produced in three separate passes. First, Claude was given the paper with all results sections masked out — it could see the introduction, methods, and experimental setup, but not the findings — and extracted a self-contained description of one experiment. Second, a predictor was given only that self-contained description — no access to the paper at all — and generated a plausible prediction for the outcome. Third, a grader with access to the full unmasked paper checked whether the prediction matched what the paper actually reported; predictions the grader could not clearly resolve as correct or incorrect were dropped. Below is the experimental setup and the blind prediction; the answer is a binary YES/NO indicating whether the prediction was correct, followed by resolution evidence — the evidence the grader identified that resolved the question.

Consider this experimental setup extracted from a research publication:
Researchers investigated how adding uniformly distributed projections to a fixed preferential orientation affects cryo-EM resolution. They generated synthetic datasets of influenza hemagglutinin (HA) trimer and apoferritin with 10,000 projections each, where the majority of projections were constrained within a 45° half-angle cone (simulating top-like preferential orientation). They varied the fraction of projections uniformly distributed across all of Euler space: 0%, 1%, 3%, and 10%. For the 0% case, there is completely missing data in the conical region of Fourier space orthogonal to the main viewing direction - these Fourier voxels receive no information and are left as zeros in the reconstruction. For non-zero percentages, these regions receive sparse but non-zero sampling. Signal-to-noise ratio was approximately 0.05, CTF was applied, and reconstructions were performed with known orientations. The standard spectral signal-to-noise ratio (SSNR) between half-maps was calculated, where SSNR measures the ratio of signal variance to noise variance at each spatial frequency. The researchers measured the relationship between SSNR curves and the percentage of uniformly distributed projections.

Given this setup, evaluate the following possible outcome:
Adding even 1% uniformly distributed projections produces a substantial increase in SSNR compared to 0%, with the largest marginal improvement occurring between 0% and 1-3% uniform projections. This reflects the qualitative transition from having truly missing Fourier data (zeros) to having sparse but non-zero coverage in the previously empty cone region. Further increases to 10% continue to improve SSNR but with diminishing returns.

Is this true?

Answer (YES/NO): NO